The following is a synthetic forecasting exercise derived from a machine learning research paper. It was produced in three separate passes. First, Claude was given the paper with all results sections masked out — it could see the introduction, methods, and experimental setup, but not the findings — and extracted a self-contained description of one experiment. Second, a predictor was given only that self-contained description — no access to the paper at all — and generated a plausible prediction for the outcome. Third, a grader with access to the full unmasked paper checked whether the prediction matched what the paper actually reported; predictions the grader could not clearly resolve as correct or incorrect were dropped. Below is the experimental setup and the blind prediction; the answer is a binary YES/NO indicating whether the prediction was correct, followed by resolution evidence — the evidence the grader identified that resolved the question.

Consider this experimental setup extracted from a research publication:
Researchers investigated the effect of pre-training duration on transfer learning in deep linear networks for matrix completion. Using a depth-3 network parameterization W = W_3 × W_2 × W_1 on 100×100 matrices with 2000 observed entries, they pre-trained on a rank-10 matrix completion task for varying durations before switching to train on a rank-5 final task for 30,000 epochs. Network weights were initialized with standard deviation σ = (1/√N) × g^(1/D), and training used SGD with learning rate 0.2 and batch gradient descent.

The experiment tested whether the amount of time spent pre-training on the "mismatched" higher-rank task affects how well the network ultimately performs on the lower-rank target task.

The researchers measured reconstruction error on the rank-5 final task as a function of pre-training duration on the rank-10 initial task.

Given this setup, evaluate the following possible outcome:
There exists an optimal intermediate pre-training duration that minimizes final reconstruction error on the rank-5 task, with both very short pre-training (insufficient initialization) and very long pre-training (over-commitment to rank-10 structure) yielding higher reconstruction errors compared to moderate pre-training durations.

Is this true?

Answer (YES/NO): NO